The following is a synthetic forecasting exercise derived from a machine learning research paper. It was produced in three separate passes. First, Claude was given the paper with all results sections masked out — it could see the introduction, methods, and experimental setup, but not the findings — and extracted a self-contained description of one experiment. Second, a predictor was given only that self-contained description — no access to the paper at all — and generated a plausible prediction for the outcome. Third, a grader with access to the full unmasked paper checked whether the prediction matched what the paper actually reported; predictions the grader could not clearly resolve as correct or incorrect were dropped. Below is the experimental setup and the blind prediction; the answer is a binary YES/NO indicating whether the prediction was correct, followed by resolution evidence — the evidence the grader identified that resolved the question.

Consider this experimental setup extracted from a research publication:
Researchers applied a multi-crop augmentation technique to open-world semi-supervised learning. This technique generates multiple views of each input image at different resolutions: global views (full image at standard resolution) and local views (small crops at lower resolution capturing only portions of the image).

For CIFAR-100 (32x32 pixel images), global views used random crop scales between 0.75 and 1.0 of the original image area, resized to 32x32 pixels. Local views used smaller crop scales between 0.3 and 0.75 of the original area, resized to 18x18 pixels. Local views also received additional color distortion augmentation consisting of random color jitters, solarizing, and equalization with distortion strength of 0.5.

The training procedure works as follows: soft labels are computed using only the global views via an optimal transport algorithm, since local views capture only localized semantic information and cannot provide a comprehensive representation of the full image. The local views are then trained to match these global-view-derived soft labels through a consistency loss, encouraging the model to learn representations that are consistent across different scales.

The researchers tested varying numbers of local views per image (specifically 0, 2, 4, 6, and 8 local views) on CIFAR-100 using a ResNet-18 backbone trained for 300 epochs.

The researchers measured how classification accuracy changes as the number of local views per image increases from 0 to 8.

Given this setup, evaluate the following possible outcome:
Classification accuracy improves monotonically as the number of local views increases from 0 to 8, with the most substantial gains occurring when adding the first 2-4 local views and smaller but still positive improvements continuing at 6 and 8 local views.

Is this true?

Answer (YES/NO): NO